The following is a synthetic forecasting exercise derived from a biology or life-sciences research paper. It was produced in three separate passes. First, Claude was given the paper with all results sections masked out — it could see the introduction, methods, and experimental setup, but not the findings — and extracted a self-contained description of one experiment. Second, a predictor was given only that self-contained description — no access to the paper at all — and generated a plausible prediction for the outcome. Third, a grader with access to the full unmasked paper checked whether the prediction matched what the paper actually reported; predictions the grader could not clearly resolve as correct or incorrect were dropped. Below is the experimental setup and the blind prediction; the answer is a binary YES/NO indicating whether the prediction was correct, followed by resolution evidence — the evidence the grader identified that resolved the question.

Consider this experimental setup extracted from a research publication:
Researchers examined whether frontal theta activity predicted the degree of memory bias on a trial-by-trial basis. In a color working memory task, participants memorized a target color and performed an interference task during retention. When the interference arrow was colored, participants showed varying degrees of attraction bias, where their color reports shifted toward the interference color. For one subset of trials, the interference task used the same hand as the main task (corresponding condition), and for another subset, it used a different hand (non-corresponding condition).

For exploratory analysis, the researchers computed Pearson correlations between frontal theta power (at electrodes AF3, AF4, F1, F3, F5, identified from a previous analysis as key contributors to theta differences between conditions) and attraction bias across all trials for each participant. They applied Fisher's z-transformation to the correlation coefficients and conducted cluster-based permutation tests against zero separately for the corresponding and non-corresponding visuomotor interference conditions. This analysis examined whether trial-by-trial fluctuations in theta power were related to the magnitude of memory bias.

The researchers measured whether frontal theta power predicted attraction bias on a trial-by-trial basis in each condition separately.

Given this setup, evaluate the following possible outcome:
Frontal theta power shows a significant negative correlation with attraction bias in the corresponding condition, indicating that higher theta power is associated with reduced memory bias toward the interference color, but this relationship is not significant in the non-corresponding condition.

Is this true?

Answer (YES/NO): YES